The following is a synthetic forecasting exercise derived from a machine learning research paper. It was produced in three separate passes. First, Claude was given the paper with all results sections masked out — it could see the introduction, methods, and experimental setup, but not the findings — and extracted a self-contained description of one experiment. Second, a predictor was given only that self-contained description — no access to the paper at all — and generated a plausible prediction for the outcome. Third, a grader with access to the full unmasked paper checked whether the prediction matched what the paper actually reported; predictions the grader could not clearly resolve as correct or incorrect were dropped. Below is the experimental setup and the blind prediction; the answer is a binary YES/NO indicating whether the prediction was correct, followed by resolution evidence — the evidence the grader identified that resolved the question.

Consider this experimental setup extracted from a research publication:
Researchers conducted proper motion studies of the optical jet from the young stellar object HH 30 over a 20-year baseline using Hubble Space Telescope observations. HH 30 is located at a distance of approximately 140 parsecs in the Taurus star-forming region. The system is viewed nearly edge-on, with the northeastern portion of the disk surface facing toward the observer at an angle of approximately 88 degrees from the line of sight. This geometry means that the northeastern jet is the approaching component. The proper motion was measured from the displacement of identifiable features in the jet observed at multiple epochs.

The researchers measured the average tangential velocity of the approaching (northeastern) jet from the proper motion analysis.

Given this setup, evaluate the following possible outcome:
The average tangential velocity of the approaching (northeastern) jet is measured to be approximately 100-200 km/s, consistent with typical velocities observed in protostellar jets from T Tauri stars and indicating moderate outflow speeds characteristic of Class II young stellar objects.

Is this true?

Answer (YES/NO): NO